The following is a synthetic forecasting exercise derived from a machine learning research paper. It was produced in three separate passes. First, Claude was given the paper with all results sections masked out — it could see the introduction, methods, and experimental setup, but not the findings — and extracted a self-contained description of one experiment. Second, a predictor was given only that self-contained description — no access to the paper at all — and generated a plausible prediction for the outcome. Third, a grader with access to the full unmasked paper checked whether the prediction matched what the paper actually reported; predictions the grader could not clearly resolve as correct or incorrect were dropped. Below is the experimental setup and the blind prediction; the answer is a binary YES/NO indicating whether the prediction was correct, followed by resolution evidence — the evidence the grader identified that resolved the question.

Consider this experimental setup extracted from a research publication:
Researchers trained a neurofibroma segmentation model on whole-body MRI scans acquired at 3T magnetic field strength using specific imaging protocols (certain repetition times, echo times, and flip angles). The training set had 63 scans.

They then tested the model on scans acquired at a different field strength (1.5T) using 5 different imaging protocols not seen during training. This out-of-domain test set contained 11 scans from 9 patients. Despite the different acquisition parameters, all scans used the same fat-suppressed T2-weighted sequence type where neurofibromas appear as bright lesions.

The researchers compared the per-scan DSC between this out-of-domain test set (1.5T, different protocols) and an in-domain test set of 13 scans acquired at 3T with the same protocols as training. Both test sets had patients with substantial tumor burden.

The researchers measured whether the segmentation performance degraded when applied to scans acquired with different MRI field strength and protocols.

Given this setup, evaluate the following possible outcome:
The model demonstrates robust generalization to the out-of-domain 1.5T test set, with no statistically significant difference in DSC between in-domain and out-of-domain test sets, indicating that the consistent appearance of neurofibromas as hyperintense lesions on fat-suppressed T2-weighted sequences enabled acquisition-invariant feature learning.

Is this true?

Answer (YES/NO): NO